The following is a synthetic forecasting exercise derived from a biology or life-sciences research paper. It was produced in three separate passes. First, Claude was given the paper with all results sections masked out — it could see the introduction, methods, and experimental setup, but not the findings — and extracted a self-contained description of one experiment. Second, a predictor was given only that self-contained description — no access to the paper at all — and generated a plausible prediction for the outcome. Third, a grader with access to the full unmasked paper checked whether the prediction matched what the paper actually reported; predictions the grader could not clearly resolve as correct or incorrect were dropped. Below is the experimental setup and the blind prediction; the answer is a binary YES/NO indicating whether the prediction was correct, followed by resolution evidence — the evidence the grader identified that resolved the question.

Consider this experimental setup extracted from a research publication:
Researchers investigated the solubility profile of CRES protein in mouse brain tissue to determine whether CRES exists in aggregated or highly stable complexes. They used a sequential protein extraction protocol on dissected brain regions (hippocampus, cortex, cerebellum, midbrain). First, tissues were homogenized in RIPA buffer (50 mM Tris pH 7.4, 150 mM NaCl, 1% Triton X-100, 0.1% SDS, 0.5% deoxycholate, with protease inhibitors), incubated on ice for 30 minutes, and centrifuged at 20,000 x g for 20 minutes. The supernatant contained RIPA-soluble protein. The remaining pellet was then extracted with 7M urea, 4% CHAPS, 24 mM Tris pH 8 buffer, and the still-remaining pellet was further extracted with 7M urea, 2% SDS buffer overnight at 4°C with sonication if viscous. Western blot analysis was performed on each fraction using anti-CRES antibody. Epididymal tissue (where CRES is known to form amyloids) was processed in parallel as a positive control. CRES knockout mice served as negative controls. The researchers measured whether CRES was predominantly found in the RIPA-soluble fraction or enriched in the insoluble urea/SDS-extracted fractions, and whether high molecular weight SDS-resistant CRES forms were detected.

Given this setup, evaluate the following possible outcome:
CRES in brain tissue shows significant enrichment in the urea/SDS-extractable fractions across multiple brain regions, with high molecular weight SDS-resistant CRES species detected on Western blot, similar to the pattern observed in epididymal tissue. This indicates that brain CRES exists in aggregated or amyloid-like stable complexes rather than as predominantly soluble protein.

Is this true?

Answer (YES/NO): YES